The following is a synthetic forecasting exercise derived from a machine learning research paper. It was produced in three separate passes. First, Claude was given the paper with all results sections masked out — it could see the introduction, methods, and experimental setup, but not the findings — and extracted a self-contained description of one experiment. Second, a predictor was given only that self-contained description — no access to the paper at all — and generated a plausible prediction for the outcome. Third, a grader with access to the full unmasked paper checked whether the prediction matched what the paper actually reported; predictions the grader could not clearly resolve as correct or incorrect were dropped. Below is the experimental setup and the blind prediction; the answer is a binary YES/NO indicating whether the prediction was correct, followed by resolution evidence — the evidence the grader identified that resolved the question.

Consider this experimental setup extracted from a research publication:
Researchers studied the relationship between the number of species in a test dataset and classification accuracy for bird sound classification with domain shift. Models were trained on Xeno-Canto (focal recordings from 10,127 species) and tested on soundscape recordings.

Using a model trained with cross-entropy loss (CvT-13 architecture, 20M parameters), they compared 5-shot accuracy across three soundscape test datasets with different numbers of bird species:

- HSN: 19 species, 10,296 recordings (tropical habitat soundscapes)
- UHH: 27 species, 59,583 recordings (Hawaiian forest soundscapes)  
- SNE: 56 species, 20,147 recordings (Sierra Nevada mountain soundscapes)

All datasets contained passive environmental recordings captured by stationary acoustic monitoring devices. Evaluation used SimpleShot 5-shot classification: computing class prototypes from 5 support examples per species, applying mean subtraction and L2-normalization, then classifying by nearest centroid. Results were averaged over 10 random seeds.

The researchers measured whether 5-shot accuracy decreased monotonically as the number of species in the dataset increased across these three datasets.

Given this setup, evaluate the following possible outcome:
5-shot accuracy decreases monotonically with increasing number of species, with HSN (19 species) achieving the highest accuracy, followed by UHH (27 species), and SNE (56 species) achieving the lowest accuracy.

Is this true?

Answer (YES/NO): NO